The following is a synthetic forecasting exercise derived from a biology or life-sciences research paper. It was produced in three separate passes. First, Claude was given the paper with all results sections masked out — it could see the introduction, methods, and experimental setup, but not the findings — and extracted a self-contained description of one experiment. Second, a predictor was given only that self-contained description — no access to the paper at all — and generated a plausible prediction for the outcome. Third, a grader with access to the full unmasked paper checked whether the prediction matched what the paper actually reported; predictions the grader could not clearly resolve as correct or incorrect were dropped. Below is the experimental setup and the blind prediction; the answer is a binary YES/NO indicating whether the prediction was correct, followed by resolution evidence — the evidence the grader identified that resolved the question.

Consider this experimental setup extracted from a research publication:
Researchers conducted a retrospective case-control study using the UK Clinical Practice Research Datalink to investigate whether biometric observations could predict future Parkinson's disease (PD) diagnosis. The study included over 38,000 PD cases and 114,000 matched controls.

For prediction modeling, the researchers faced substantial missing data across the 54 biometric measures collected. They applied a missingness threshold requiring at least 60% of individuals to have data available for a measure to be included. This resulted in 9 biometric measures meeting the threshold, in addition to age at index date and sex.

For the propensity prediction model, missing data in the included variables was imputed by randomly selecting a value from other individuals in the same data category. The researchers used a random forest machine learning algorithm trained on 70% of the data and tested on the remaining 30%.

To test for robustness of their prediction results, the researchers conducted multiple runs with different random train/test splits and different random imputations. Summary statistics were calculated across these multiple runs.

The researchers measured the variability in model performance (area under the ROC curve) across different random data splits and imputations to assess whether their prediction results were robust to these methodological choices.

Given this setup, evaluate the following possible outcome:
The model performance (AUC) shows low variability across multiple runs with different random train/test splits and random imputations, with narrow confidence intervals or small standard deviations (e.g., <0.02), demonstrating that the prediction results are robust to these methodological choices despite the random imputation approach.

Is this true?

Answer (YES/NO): YES